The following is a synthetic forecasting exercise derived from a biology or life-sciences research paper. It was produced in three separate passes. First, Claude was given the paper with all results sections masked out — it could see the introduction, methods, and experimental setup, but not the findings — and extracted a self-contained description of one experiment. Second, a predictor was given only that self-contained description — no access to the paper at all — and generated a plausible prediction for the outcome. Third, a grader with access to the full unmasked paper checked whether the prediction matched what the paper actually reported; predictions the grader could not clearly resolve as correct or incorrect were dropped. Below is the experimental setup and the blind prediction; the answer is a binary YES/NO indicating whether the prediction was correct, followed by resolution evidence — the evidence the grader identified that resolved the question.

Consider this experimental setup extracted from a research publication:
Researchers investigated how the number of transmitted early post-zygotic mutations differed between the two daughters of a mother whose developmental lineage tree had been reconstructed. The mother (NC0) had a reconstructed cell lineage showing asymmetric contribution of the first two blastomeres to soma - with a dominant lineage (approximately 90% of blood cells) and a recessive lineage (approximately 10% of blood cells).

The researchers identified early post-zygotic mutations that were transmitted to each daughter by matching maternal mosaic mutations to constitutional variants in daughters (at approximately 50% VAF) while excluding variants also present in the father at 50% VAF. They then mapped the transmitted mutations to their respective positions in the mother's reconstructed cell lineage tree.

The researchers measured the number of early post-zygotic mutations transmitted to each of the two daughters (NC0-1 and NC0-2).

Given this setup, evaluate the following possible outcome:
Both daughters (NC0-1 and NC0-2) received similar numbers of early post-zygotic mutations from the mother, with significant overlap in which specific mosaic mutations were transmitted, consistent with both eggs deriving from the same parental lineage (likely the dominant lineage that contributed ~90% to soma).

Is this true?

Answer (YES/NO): NO